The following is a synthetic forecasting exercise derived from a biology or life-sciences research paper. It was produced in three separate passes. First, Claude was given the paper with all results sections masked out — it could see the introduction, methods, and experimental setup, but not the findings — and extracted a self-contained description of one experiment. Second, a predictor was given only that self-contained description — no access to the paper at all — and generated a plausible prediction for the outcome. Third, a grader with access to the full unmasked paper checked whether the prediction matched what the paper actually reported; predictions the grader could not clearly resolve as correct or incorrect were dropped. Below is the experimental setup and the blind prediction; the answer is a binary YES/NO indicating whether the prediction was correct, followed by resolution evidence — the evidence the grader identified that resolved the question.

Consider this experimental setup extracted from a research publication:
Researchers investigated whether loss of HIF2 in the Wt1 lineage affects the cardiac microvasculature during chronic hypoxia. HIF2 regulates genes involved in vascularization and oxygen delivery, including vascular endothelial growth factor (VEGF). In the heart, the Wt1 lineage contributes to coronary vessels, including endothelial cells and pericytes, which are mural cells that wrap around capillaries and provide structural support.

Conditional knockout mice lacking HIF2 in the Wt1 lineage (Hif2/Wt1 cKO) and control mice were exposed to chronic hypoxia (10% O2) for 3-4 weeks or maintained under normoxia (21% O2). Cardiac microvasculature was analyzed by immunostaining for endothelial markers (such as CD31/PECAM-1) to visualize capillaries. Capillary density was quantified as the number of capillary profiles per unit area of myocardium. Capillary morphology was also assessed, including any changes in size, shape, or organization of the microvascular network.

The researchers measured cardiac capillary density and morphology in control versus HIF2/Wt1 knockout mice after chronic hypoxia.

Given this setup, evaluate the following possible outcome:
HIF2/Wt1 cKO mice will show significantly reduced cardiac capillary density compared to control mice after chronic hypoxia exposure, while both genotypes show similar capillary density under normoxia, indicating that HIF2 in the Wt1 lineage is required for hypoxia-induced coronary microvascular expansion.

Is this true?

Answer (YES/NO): NO